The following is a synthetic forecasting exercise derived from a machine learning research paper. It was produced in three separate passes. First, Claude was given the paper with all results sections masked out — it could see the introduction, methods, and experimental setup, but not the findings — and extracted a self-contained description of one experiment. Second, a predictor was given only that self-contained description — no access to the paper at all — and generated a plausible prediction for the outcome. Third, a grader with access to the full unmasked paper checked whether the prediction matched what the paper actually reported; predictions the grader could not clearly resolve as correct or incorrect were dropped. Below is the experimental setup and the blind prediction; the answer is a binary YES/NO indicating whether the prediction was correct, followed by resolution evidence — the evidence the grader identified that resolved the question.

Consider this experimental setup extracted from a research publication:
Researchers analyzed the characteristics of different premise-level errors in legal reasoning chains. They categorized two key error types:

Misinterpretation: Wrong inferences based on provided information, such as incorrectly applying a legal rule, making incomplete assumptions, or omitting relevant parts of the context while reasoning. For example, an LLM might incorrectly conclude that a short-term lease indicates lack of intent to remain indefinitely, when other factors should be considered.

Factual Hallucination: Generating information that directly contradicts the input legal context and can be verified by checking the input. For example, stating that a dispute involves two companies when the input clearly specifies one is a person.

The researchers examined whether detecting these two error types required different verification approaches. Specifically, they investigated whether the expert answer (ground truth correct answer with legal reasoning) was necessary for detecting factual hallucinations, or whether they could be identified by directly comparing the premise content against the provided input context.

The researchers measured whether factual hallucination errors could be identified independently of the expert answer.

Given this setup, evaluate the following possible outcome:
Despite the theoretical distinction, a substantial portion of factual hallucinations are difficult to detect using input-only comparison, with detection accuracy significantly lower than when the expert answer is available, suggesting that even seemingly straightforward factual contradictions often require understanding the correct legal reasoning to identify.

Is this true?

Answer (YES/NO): NO